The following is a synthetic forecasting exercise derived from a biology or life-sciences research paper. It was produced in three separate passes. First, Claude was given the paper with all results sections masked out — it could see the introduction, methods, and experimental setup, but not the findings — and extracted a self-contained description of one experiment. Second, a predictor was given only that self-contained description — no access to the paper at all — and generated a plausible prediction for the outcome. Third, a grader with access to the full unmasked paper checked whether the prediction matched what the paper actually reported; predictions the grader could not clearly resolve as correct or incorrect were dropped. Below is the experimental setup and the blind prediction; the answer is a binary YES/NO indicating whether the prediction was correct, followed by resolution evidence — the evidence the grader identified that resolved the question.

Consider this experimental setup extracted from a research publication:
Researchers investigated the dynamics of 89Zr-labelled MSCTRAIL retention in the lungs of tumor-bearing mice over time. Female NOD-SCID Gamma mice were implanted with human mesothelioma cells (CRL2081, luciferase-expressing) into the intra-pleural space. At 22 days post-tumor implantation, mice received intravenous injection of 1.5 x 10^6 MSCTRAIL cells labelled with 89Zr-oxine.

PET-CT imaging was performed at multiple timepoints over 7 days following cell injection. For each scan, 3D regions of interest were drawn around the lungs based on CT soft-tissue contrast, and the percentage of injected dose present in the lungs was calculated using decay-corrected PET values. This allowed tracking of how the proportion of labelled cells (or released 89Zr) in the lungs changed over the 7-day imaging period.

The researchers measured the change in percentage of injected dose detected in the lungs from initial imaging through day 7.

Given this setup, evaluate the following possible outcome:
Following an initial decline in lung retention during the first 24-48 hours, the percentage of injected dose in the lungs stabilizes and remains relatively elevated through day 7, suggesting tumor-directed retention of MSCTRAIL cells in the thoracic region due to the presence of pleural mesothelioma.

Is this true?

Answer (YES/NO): NO